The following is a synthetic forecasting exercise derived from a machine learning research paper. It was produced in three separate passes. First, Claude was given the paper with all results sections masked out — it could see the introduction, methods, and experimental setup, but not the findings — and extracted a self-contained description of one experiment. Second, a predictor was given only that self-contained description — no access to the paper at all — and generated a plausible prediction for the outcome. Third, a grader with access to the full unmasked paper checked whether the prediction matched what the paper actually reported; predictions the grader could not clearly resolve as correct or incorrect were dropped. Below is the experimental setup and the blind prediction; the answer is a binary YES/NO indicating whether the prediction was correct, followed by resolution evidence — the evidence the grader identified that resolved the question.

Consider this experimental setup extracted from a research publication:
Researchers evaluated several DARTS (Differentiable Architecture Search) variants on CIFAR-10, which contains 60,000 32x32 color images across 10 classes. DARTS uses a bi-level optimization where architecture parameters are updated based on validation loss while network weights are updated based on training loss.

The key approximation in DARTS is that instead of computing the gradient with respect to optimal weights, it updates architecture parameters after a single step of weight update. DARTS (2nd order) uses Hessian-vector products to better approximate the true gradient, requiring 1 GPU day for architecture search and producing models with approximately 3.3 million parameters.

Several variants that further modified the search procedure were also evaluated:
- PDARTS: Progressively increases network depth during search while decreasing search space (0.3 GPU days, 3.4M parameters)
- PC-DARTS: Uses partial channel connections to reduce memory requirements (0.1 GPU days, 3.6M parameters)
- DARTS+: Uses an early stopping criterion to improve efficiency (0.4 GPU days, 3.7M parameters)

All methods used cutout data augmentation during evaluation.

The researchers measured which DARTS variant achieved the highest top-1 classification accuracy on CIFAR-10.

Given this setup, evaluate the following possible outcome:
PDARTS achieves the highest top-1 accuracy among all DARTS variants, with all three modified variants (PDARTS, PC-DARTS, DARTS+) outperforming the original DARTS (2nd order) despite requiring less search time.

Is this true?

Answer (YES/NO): NO